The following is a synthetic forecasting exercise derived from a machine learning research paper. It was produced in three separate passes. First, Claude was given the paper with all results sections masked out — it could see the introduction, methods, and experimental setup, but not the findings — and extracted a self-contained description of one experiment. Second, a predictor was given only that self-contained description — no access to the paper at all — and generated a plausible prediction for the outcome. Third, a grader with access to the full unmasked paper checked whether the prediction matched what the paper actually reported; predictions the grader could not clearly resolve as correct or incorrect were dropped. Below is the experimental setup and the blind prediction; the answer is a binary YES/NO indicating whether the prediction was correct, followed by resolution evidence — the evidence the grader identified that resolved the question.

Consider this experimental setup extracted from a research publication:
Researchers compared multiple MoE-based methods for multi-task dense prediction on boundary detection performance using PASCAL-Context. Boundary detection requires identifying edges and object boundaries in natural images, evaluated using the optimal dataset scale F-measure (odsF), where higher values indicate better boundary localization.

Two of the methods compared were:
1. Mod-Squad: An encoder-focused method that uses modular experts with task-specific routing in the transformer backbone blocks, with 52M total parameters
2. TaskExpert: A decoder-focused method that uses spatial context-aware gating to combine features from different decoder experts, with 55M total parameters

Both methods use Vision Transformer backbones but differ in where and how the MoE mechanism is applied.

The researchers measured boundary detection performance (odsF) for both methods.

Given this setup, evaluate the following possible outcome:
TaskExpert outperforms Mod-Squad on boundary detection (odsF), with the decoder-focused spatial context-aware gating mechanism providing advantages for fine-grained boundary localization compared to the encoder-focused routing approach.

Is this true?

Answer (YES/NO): NO